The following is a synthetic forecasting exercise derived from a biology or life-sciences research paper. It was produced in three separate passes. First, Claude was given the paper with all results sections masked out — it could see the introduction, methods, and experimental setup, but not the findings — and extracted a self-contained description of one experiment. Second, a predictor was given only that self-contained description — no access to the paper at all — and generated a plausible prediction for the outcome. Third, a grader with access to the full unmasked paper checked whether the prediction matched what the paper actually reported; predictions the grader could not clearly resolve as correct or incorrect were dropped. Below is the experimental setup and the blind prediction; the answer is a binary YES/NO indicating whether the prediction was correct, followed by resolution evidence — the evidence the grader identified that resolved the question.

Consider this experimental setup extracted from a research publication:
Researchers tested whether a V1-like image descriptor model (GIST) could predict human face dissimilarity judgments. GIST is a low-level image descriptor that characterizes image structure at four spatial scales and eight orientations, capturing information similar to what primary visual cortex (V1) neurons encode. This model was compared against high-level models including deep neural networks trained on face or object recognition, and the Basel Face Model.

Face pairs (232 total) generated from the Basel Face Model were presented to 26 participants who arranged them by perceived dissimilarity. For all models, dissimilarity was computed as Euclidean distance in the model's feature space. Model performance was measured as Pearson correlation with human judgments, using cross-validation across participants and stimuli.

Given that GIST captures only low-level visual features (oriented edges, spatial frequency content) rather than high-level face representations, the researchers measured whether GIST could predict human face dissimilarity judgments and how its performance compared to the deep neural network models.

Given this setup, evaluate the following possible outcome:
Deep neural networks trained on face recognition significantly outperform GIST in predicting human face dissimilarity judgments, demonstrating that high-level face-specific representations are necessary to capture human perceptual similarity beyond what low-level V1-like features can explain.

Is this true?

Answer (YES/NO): NO